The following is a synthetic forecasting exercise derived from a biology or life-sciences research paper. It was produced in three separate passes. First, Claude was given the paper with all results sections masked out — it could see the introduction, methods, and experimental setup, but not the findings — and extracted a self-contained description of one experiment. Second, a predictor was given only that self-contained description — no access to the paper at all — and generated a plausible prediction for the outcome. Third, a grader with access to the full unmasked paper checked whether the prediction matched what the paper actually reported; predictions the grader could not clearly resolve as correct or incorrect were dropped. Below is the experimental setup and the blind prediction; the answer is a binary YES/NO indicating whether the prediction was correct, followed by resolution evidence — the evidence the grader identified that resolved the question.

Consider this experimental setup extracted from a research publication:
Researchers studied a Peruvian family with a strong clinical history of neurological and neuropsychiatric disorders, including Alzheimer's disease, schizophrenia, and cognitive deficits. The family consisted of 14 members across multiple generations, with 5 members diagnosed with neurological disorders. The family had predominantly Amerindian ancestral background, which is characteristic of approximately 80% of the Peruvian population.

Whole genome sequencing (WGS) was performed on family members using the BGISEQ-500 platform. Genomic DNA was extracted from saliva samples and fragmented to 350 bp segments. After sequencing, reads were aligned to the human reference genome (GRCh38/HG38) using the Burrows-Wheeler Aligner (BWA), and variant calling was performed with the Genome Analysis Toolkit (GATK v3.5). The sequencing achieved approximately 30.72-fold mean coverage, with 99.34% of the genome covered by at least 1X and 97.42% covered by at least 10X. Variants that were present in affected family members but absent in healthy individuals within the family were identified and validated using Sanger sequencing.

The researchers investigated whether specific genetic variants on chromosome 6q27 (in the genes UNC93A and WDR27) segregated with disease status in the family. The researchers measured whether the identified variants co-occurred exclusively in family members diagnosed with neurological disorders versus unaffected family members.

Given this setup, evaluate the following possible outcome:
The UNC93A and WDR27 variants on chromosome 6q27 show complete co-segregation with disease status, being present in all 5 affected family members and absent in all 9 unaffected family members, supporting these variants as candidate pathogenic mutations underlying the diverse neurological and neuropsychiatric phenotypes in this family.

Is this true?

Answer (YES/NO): YES